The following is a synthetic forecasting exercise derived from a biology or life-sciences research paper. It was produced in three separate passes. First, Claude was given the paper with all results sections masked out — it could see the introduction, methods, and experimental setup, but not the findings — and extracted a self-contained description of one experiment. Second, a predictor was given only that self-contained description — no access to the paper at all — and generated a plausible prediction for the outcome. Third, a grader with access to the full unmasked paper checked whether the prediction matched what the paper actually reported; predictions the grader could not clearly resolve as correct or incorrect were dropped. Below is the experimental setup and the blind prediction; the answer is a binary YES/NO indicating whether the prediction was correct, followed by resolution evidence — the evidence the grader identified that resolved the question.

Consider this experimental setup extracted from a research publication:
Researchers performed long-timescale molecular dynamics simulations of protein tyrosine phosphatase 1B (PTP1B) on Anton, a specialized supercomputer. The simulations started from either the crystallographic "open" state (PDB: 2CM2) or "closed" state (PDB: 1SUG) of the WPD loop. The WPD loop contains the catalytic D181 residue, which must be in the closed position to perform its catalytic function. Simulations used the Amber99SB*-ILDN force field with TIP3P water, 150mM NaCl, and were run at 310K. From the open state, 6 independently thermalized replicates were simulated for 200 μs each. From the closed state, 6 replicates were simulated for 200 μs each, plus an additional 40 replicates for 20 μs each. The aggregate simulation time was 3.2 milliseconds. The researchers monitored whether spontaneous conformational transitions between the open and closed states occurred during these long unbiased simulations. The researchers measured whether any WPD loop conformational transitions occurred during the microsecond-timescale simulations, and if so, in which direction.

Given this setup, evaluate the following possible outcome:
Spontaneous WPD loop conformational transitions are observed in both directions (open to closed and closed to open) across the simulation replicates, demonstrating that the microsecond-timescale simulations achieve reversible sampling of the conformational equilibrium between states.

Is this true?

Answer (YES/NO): NO